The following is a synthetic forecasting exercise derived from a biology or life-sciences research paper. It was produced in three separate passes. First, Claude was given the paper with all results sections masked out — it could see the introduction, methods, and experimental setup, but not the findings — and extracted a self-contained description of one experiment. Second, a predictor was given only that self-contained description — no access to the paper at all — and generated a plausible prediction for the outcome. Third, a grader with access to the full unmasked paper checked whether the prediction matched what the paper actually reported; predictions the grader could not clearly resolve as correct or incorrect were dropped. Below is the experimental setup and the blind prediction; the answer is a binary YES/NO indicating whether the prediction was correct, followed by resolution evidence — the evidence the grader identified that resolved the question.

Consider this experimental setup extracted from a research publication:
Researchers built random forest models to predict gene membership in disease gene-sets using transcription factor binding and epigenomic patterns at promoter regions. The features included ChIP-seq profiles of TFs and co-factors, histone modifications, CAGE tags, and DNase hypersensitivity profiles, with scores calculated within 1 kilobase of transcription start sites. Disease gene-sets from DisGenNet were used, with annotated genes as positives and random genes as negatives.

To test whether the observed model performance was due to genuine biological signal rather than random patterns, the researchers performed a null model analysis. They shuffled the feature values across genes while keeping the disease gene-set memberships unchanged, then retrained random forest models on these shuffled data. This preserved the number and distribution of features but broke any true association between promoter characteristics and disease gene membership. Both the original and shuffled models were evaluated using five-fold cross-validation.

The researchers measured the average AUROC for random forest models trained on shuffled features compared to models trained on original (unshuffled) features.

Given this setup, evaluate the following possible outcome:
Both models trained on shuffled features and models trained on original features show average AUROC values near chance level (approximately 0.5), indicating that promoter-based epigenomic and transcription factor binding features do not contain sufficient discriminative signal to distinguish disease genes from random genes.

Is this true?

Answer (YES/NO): NO